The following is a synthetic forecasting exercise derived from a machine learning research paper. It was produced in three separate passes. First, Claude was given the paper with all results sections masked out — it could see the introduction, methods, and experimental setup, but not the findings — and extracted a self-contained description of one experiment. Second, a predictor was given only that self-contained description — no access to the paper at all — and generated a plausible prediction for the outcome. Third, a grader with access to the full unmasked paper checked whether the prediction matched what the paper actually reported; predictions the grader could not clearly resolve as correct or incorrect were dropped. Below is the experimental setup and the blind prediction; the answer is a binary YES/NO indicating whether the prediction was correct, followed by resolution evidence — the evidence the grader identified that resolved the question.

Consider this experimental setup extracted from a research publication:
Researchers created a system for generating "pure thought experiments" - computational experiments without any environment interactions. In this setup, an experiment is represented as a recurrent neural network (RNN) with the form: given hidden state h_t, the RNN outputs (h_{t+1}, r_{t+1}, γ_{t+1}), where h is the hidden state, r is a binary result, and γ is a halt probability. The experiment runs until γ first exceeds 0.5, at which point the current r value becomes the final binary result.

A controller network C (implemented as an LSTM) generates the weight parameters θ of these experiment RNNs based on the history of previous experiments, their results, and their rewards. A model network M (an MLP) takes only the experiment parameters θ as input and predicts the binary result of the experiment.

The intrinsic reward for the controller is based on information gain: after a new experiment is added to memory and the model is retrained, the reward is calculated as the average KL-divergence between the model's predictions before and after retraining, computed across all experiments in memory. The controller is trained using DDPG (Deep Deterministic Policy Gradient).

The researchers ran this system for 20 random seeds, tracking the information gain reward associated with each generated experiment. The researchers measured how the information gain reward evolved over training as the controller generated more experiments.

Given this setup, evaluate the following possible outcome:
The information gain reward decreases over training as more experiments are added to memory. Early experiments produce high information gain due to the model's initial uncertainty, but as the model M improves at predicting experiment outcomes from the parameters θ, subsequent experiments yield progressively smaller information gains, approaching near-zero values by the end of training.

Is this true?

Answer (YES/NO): YES